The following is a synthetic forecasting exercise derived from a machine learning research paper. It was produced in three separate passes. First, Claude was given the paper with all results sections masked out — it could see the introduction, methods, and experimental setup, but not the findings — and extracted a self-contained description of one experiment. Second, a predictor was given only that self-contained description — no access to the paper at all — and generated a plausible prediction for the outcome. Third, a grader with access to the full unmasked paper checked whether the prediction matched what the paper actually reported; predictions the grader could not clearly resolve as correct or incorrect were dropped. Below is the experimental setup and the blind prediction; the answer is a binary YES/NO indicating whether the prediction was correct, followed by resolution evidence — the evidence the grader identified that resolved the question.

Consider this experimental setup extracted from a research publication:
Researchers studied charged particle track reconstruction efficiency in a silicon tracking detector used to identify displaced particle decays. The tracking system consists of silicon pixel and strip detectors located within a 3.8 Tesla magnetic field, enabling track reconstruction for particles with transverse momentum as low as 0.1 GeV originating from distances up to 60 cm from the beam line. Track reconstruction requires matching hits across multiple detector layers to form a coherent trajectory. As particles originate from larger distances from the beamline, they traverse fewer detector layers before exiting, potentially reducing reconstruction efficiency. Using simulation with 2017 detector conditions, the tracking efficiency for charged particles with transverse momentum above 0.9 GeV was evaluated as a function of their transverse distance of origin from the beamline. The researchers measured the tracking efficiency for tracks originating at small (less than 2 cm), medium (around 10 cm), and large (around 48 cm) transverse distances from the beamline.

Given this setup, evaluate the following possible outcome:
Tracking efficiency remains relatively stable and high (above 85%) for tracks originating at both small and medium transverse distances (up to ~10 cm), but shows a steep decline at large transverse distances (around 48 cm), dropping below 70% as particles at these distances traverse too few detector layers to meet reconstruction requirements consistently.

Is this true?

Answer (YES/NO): NO